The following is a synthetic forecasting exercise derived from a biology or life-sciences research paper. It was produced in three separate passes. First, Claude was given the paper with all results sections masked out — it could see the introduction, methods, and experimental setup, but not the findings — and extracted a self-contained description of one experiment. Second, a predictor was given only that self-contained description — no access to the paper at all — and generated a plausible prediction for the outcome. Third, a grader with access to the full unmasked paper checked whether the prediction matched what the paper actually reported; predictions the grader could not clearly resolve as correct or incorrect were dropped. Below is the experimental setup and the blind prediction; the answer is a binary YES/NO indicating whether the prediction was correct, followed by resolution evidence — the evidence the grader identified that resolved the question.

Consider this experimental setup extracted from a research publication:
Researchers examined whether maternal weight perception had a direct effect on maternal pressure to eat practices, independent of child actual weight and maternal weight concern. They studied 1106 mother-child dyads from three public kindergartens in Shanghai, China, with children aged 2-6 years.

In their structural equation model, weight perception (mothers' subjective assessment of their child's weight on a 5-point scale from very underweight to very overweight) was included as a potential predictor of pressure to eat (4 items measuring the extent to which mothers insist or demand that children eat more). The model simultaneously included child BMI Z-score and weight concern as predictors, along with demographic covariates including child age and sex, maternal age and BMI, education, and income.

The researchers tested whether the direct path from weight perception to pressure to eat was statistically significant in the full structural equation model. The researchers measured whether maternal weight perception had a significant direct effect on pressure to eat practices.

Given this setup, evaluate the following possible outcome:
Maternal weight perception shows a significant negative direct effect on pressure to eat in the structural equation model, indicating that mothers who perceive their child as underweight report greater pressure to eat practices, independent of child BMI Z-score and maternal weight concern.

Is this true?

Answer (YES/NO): YES